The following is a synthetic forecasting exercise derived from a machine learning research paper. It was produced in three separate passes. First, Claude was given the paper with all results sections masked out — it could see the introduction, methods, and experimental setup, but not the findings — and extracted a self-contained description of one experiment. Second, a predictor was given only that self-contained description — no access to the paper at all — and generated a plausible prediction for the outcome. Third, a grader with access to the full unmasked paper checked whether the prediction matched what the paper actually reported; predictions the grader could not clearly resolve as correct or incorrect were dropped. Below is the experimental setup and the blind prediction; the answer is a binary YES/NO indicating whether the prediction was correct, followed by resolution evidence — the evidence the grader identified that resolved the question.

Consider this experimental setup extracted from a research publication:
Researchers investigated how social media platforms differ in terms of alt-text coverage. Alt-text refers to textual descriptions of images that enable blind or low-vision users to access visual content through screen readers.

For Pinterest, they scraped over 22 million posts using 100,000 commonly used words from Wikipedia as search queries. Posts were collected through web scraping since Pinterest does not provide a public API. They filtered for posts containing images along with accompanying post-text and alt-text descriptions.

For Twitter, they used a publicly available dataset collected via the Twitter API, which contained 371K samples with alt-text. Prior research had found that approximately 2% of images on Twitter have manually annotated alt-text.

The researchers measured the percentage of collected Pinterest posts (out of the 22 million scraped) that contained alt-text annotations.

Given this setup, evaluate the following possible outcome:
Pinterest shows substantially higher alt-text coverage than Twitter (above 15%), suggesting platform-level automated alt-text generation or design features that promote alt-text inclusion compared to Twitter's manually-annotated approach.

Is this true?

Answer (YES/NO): NO